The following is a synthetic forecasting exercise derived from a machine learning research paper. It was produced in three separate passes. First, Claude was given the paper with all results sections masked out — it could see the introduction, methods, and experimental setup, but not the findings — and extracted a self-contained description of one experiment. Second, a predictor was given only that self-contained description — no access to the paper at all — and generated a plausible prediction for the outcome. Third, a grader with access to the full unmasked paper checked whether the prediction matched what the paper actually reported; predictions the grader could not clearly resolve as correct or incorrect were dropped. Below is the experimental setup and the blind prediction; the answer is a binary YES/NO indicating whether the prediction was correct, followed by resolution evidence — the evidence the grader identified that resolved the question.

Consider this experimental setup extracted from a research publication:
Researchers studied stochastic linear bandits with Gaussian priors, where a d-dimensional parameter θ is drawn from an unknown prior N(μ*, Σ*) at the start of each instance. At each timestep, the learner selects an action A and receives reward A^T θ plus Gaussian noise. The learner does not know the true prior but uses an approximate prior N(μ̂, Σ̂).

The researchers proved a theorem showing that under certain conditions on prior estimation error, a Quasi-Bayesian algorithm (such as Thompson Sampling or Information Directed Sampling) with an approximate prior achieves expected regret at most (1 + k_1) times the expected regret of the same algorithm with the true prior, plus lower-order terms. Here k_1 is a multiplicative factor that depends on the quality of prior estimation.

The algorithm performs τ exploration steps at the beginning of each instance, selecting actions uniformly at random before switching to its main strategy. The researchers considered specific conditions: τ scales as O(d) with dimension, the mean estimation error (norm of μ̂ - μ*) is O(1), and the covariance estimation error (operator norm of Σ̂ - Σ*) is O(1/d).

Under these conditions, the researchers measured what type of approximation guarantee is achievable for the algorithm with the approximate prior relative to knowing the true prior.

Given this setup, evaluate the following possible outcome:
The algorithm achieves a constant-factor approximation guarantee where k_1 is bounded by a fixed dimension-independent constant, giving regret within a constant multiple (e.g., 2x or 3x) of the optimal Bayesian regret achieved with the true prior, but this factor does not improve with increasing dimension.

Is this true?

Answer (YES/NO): YES